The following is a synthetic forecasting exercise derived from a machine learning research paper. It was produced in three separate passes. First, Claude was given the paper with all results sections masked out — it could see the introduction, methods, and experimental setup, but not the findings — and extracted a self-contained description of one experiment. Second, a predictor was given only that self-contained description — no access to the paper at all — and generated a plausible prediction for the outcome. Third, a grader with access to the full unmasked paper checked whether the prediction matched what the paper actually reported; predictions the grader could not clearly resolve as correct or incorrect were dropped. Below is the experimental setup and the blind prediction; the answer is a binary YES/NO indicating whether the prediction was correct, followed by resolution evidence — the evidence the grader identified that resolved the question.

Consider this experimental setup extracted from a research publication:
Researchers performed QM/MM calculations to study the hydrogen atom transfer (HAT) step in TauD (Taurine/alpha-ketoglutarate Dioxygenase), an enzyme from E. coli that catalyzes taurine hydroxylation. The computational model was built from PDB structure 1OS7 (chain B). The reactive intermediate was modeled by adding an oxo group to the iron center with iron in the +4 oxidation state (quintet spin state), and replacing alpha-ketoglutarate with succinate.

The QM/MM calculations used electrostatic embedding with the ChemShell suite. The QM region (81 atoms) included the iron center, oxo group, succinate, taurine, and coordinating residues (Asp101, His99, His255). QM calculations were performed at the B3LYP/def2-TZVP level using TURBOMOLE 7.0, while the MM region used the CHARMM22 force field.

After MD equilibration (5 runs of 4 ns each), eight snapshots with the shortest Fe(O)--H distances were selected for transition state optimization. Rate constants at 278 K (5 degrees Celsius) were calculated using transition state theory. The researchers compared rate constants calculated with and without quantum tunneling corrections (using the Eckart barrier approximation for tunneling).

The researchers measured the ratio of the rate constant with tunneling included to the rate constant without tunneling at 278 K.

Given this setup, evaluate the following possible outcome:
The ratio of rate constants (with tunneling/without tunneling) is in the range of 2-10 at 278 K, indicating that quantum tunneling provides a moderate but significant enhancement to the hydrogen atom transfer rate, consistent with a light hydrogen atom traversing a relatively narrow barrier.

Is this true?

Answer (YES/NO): NO